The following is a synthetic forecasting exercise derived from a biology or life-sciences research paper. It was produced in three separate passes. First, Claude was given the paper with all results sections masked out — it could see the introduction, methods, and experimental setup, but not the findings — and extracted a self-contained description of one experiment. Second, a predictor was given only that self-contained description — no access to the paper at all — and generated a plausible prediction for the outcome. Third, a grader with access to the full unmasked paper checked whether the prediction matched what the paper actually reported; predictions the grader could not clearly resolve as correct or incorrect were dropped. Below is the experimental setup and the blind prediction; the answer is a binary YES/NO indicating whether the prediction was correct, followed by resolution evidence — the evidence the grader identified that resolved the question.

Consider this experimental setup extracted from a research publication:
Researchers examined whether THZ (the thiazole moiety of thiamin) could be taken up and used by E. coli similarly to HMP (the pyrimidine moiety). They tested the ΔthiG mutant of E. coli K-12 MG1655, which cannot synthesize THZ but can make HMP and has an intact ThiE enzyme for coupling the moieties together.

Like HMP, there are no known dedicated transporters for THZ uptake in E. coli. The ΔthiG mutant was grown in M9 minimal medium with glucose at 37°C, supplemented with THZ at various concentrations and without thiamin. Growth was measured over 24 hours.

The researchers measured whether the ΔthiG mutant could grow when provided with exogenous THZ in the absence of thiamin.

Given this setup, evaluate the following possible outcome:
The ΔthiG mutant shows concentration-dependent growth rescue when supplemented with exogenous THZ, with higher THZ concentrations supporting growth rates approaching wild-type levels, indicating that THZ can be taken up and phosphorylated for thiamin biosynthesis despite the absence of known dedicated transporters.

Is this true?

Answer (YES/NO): YES